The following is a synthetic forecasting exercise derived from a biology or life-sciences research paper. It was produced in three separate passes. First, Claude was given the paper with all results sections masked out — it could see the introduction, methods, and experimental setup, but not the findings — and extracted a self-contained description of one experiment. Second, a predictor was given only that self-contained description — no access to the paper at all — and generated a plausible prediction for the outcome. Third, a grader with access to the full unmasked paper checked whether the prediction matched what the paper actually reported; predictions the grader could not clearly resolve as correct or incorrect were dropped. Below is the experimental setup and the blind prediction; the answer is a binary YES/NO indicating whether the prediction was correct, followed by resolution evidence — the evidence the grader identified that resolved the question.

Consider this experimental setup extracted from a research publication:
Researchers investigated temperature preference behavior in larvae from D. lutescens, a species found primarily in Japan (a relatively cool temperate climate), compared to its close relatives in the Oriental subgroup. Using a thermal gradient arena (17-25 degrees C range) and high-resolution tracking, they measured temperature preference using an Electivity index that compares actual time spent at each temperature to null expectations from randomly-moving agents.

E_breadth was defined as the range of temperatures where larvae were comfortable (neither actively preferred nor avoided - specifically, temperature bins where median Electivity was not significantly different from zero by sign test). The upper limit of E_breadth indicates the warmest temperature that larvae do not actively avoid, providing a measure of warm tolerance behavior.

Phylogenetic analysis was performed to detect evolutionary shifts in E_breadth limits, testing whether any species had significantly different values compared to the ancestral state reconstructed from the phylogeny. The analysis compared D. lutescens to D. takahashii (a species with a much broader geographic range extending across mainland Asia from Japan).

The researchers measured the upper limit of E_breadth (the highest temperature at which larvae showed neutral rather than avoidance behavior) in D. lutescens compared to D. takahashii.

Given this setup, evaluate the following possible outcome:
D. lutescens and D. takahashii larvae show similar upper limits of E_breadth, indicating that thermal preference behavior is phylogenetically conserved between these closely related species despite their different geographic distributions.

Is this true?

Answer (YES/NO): NO